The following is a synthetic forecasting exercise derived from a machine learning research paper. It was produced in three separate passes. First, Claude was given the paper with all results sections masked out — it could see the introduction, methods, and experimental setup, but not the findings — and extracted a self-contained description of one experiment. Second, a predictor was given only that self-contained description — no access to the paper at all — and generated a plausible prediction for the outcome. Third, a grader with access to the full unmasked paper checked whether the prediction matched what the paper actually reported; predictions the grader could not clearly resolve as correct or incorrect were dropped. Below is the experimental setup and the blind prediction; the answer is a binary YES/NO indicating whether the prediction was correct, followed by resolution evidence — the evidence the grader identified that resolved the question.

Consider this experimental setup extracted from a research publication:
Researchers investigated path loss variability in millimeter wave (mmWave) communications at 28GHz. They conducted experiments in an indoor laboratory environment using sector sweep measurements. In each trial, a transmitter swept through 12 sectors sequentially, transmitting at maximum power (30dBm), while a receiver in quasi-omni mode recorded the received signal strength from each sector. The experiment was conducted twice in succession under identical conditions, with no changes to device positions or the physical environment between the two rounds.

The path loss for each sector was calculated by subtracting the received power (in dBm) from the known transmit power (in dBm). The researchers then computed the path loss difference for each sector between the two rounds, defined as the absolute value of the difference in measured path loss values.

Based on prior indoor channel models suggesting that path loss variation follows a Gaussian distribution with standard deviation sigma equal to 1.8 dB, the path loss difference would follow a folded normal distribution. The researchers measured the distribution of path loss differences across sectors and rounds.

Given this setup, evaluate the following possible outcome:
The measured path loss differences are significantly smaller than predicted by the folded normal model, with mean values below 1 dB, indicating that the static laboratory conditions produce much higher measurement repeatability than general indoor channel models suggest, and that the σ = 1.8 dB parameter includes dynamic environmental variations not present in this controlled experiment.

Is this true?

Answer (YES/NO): YES